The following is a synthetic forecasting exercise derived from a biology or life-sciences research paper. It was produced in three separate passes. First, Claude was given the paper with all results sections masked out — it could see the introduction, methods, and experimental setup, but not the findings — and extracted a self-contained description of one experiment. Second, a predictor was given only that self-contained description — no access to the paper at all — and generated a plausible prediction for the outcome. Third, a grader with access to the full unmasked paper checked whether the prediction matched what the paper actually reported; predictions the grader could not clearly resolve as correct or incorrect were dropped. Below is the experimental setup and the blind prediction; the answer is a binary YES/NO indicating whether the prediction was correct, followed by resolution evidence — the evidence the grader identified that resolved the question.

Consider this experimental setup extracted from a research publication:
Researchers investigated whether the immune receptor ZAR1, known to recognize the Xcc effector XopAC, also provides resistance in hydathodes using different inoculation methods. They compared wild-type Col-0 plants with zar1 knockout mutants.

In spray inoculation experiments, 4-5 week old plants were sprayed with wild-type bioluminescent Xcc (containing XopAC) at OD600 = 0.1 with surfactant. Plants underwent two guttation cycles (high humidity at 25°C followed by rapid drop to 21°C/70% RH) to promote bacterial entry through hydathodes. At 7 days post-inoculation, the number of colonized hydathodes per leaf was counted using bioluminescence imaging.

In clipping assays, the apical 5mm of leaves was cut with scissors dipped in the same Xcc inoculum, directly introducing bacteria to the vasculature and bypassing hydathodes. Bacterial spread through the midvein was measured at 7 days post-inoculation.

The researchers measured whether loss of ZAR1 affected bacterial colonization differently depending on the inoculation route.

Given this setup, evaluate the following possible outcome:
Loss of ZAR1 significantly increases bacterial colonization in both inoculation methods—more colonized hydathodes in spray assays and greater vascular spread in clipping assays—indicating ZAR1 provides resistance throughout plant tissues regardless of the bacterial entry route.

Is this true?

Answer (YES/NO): NO